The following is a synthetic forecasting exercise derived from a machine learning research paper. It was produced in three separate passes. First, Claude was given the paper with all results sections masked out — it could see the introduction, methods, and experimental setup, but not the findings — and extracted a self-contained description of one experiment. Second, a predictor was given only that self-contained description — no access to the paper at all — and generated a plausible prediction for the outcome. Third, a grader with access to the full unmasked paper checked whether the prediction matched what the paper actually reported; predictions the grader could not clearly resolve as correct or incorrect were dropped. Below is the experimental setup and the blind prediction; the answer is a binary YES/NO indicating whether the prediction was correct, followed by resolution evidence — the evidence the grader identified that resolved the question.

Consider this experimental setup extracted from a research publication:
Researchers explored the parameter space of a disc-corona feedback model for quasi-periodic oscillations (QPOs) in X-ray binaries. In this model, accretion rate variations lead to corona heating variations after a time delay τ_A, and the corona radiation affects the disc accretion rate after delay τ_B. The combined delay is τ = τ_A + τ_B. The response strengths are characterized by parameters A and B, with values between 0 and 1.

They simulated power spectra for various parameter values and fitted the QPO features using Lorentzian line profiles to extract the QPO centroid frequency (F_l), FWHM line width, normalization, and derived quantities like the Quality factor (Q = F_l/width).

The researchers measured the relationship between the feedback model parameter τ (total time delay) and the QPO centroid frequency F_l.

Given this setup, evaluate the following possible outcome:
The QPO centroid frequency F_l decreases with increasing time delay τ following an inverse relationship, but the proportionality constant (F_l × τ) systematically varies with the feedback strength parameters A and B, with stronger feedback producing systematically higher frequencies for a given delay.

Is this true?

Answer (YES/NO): NO